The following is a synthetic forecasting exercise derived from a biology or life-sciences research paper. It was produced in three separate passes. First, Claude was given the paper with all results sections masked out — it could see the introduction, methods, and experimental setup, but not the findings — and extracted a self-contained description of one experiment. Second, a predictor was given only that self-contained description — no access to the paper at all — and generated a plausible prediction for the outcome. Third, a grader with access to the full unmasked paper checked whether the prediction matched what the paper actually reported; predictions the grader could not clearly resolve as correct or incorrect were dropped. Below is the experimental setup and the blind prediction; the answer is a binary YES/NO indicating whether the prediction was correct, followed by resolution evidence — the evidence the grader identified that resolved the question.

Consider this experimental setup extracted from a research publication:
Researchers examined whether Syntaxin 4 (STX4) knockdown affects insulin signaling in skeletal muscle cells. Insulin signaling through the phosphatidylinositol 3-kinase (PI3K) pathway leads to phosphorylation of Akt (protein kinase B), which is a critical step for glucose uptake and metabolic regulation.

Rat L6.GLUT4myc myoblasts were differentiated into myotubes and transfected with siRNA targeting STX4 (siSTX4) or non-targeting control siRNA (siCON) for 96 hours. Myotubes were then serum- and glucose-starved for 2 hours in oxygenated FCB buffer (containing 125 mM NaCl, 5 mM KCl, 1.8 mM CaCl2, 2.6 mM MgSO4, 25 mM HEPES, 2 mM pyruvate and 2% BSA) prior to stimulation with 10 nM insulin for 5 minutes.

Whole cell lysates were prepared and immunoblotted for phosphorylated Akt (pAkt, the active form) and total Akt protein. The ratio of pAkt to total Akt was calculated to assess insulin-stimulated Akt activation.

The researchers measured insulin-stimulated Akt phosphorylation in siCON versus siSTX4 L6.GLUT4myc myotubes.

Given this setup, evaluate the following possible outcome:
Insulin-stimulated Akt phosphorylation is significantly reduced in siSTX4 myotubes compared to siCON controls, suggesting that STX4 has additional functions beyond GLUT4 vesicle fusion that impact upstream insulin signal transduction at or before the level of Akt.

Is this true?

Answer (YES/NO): NO